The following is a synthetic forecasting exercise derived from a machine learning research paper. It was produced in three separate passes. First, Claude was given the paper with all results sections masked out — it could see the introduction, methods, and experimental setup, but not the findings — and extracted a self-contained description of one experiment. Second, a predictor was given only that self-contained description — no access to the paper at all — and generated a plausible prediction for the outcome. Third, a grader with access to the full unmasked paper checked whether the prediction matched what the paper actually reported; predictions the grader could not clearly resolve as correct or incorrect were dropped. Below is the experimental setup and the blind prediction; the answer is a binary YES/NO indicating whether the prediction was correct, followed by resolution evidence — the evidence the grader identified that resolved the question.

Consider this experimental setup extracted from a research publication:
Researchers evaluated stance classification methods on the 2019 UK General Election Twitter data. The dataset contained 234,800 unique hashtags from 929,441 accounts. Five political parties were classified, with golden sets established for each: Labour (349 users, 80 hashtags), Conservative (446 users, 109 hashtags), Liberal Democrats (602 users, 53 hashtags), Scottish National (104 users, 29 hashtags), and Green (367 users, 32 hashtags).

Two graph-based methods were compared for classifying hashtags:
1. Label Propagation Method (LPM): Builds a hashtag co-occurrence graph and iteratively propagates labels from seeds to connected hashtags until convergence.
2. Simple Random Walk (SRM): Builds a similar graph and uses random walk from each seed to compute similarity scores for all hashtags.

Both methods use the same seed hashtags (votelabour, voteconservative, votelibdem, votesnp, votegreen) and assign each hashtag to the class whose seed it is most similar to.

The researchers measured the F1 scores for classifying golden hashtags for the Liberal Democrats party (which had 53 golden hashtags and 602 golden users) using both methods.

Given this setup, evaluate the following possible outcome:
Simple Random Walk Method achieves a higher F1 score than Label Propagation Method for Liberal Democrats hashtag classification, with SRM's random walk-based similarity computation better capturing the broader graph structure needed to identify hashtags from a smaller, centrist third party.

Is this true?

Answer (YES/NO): YES